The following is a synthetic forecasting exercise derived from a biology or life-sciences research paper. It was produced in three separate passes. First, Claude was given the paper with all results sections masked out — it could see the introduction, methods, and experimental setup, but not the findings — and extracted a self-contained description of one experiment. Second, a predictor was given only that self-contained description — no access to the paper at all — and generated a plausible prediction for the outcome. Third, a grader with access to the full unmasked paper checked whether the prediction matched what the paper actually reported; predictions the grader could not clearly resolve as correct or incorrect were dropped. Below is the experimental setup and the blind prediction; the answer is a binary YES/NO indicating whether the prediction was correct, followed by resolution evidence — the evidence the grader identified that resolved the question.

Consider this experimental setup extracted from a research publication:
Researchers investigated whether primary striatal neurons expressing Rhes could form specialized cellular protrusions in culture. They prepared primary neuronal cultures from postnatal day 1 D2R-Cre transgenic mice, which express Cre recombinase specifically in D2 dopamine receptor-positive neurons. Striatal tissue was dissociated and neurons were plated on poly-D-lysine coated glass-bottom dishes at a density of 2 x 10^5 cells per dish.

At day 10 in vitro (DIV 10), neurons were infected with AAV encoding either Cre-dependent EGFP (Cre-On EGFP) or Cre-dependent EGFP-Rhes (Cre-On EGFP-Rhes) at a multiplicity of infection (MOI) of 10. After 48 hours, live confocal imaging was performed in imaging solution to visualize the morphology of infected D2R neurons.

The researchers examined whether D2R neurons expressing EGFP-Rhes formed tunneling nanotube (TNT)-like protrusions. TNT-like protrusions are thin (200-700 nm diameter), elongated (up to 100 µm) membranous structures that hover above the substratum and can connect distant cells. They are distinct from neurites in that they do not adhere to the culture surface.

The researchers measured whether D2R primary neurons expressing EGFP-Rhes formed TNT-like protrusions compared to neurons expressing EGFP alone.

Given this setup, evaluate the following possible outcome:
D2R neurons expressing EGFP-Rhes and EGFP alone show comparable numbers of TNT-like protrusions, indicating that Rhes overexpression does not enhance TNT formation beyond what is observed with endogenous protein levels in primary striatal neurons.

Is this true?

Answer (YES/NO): NO